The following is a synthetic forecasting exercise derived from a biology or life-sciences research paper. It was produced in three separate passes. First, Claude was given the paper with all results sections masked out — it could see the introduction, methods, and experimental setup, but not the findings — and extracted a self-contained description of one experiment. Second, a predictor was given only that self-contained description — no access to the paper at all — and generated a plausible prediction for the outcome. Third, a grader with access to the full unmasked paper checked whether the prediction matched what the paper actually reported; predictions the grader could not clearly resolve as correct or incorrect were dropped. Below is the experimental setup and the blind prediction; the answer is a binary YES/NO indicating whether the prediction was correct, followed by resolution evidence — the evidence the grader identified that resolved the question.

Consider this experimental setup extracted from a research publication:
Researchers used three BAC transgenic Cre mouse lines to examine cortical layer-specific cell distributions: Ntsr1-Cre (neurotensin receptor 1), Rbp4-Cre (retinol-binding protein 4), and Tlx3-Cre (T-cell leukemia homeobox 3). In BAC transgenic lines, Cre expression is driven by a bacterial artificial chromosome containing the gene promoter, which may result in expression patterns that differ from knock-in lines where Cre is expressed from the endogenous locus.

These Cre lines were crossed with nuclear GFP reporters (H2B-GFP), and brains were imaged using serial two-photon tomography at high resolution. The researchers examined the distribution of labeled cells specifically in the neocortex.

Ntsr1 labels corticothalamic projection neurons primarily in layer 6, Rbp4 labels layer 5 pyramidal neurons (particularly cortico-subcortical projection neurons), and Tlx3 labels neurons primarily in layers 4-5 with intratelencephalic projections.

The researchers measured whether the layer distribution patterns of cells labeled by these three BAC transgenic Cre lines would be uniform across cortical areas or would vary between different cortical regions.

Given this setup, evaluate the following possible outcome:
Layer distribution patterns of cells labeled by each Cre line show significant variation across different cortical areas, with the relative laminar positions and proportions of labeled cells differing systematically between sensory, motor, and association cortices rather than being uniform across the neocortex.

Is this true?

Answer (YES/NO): NO